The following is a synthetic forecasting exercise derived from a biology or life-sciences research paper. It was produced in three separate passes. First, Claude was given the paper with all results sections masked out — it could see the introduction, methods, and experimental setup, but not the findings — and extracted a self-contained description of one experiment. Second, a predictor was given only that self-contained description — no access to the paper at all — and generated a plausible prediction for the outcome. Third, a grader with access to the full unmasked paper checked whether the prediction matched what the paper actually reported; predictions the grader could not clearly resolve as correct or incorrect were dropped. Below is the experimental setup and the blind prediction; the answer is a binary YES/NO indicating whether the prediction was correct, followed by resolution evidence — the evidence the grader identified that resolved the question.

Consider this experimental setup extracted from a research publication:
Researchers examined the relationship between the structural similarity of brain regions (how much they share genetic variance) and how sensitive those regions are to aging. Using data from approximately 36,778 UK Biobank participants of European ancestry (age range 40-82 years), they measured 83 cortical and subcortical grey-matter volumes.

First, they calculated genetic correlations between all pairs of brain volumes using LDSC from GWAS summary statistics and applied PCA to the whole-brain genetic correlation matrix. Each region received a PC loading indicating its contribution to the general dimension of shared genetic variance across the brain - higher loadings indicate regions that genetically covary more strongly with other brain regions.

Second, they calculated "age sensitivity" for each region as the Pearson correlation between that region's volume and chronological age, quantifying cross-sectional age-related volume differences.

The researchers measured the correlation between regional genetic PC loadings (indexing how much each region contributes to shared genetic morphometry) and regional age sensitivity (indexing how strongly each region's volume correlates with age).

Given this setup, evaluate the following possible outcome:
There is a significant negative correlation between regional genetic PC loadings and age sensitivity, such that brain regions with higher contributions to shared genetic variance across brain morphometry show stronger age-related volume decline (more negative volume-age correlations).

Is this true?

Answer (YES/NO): YES